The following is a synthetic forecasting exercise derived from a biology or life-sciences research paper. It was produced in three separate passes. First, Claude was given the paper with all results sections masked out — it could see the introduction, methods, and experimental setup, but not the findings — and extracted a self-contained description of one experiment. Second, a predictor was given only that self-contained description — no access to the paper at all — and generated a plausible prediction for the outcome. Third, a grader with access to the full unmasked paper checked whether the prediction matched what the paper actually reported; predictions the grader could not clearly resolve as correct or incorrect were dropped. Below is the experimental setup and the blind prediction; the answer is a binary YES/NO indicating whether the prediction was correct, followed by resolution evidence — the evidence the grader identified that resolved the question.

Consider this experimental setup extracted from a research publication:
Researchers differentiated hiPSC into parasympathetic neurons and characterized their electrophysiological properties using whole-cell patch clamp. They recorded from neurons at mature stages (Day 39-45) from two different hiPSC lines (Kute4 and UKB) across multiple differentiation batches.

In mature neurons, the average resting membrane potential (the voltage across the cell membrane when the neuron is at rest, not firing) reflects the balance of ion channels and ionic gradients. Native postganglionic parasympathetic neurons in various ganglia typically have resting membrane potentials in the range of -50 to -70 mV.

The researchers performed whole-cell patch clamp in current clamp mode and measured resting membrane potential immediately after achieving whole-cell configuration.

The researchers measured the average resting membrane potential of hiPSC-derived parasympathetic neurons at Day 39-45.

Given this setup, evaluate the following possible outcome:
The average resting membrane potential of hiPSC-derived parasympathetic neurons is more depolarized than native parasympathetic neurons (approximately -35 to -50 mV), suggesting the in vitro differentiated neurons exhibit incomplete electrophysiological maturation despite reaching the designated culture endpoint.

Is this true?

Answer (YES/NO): NO